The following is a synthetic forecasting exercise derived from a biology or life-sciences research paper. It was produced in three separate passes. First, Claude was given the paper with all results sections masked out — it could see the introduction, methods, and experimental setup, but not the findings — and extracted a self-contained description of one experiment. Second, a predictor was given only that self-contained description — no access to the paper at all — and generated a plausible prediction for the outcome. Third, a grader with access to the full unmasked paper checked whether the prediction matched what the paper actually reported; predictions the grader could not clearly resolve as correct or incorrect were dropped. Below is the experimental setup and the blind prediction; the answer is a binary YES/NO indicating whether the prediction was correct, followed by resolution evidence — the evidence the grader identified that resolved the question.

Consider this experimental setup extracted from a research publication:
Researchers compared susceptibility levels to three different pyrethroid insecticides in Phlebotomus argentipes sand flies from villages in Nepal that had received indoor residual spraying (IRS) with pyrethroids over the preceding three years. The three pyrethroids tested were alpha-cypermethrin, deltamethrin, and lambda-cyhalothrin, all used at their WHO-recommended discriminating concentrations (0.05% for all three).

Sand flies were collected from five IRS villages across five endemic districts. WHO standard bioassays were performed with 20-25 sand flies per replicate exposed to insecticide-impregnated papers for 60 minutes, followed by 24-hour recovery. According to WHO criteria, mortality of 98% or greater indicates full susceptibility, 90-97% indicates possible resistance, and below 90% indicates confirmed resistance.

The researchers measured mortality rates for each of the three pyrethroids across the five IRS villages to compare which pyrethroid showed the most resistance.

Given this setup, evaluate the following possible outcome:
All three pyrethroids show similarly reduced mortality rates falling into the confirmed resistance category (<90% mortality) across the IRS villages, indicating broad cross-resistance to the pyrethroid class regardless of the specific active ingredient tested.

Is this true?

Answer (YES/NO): NO